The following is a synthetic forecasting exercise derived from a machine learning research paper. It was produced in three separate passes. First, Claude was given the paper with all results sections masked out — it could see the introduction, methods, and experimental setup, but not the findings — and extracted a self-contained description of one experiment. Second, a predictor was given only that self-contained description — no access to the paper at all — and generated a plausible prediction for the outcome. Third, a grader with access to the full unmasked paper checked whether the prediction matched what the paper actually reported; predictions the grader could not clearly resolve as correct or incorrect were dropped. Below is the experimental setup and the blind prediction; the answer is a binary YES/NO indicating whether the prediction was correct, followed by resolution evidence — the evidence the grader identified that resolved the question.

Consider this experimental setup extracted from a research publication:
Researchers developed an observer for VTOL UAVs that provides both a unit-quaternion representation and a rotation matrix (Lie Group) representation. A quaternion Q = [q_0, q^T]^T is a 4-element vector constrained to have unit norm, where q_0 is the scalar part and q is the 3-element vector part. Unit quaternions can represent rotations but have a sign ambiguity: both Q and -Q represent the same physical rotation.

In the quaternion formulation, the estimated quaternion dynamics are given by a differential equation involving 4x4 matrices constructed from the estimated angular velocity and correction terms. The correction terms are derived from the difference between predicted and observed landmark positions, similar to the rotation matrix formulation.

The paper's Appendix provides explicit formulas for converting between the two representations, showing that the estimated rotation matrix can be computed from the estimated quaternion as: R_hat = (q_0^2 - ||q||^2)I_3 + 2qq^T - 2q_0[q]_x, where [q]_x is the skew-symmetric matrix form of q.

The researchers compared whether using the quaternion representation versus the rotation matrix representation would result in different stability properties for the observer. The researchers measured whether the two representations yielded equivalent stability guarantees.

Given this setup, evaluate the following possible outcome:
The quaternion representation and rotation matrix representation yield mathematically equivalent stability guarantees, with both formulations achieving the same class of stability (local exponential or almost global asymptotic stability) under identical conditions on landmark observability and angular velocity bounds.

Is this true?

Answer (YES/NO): YES